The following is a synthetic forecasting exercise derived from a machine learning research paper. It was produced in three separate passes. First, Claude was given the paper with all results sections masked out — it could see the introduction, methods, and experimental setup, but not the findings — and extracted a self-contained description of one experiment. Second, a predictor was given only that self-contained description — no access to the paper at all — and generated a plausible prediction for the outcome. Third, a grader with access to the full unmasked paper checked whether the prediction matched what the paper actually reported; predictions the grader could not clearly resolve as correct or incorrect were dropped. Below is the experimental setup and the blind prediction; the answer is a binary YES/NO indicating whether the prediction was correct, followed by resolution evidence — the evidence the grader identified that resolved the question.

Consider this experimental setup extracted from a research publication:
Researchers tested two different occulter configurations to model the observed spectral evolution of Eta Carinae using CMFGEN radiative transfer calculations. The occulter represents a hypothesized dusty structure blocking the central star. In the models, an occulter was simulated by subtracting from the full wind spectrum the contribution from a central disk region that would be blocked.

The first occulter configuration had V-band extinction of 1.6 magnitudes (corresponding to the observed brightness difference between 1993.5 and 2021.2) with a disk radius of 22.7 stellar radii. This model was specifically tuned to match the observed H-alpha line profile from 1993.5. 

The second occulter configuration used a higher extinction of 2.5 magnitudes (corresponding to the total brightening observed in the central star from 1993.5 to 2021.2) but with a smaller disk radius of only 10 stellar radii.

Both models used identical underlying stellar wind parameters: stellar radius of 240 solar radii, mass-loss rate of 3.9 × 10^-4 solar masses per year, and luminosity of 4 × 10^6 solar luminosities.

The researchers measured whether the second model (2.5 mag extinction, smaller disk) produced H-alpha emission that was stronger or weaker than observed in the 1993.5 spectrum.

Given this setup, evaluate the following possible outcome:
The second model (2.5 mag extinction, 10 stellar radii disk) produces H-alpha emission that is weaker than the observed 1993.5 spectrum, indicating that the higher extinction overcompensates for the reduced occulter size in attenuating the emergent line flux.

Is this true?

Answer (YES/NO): NO